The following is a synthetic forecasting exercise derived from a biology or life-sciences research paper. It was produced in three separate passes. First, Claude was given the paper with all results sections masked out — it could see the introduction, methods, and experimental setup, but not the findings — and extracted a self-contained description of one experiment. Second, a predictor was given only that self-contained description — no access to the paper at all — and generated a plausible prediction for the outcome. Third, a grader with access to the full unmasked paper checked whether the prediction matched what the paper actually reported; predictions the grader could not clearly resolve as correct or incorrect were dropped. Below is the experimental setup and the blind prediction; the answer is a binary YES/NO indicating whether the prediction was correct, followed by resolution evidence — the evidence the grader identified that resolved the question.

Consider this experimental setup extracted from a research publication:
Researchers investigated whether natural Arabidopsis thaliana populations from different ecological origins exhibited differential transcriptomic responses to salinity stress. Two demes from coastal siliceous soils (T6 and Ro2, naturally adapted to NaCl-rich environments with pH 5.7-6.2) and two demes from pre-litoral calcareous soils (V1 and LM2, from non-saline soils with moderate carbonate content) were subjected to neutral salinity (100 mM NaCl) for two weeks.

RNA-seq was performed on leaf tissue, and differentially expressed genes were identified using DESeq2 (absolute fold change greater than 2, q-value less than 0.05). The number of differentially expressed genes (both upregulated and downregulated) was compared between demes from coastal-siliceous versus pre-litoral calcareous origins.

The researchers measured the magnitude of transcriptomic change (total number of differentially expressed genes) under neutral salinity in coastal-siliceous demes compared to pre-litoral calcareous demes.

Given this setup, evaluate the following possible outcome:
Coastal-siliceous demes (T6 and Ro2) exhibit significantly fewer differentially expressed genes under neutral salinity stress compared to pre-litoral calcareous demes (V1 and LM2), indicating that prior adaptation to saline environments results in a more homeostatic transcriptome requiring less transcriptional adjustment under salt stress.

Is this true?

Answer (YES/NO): NO